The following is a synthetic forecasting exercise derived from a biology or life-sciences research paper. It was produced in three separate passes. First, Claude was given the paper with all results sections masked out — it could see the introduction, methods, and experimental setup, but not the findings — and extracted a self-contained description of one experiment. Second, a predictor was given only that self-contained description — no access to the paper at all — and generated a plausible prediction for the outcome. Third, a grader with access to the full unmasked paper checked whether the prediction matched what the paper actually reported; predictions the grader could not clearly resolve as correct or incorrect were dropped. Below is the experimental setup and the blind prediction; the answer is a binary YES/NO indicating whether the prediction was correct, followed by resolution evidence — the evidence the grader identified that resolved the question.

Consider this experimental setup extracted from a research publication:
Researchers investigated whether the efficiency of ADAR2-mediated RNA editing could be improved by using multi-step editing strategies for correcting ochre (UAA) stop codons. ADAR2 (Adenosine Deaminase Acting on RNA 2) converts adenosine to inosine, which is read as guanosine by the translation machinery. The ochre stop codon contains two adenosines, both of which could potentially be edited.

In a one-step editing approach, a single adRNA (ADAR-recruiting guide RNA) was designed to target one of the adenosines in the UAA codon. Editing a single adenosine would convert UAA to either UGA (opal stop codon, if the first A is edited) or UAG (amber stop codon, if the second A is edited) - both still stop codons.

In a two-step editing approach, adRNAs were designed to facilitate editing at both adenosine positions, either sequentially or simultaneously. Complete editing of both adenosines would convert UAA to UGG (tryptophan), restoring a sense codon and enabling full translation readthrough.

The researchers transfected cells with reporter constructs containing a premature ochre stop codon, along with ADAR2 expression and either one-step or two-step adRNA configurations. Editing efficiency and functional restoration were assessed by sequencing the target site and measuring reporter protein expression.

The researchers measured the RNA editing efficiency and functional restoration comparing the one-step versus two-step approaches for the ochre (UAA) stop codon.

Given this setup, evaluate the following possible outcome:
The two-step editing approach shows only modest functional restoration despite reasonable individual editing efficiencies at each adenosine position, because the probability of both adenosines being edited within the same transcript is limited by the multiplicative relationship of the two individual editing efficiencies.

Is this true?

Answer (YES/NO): NO